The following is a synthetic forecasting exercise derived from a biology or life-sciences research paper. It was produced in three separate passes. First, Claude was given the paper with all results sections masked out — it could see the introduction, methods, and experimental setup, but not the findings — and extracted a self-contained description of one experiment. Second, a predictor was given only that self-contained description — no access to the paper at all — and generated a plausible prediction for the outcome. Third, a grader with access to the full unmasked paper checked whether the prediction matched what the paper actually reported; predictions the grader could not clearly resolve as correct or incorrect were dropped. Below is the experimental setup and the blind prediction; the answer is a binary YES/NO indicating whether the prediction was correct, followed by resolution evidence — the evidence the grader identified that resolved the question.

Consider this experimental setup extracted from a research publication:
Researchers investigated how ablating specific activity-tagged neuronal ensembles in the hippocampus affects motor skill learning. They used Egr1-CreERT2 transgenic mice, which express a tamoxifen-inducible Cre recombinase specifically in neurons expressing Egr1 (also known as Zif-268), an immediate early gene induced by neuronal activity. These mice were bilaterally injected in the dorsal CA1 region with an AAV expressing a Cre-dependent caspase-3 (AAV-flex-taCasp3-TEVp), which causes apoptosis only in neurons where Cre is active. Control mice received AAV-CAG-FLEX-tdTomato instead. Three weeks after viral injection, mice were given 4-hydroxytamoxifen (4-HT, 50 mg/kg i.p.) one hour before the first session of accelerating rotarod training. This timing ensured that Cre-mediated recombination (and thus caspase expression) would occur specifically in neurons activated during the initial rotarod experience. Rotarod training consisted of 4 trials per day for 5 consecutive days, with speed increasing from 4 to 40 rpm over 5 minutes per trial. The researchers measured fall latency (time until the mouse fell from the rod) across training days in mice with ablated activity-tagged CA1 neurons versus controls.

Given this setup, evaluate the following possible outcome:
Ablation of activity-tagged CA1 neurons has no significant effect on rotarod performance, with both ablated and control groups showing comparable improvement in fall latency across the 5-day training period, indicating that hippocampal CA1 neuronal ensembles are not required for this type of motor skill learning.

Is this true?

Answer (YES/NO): NO